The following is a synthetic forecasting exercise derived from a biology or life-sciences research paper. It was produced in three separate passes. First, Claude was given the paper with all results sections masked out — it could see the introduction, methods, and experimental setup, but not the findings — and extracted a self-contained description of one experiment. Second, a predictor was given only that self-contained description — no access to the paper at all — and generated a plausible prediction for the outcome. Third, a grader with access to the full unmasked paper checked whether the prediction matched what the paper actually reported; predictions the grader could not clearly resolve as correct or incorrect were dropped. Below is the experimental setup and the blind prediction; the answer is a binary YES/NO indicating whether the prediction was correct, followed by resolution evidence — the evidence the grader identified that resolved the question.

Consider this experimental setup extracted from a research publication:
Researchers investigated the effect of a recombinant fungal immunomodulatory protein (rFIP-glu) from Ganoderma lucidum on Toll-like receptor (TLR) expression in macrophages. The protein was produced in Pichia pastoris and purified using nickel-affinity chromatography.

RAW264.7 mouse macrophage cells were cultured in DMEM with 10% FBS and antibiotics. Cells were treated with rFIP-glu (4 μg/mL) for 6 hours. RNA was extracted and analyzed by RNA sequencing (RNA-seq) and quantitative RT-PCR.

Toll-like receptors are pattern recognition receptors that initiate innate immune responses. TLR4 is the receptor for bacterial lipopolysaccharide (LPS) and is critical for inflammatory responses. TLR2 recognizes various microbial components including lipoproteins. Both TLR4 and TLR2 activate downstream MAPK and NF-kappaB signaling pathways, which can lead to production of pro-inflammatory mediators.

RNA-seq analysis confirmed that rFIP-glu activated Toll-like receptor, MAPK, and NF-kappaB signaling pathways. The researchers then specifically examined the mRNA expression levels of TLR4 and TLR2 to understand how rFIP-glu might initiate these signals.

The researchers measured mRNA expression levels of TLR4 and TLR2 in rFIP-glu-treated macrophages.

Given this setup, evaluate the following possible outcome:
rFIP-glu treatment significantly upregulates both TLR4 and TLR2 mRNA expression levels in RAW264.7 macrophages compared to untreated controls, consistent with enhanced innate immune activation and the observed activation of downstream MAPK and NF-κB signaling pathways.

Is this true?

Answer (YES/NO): NO